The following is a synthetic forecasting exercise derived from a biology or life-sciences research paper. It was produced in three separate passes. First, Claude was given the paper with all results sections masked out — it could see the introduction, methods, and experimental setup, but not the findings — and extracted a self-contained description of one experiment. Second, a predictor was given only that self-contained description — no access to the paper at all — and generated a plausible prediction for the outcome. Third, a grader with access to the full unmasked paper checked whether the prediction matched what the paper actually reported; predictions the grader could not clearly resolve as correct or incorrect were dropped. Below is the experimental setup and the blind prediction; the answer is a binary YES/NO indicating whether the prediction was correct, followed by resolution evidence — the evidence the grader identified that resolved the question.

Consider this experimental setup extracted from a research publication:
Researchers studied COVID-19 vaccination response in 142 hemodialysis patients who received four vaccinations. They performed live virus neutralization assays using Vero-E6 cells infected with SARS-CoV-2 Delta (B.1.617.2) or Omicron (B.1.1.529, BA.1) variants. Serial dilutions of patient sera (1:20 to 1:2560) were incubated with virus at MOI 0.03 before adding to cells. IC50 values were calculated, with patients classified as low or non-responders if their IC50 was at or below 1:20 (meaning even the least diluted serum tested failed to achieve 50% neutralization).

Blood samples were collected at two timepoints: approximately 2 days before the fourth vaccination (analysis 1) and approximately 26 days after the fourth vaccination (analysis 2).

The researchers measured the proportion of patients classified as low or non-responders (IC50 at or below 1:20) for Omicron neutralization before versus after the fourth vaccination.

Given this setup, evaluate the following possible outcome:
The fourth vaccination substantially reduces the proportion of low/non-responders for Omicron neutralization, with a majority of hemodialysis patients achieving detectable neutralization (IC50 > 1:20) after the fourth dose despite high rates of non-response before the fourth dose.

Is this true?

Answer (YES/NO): YES